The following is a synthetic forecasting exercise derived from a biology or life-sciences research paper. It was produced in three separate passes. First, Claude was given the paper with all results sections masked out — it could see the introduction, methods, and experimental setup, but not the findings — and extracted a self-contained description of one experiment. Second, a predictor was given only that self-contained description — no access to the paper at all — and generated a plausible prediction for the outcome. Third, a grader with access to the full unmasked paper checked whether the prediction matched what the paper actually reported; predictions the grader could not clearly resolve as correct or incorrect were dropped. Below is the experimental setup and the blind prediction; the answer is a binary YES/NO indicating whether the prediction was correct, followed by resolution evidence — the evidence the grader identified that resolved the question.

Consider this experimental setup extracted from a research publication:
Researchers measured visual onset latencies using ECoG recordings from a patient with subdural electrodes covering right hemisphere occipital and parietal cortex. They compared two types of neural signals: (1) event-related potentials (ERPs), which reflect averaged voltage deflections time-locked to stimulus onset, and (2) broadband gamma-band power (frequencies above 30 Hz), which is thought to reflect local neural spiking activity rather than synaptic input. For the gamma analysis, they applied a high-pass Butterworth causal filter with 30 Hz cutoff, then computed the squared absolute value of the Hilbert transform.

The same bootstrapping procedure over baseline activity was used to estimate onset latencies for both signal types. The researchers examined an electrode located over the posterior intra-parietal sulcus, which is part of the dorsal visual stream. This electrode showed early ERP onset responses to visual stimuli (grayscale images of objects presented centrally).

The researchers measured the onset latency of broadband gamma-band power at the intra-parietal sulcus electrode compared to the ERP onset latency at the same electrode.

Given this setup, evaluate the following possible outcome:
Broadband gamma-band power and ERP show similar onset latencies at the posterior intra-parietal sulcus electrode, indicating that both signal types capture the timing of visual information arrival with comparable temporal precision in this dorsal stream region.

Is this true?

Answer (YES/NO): NO